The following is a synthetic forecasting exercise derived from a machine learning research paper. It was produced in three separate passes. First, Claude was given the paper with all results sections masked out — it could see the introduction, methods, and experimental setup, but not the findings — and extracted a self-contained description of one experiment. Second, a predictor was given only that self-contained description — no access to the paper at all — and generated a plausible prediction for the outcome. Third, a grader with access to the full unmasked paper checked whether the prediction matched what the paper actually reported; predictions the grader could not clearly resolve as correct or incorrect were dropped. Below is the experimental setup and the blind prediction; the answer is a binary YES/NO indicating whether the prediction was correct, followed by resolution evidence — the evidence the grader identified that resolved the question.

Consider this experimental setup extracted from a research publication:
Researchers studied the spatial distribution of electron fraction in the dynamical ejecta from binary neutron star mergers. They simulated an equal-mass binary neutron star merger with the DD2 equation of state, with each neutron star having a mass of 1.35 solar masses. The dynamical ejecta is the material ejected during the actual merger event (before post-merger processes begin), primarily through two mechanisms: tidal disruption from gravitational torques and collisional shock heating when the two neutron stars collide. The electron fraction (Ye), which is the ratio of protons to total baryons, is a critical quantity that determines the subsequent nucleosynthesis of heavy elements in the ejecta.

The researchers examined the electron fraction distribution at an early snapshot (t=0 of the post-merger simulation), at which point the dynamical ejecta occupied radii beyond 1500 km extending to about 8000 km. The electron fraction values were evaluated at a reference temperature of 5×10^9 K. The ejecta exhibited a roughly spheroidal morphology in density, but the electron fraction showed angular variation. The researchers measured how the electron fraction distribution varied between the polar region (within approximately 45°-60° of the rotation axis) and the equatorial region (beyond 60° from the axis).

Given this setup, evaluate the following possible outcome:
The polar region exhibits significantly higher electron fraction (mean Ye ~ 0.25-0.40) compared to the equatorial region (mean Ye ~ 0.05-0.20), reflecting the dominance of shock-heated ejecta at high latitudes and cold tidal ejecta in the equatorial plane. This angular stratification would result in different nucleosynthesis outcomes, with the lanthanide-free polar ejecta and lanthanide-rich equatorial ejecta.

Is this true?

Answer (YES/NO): YES